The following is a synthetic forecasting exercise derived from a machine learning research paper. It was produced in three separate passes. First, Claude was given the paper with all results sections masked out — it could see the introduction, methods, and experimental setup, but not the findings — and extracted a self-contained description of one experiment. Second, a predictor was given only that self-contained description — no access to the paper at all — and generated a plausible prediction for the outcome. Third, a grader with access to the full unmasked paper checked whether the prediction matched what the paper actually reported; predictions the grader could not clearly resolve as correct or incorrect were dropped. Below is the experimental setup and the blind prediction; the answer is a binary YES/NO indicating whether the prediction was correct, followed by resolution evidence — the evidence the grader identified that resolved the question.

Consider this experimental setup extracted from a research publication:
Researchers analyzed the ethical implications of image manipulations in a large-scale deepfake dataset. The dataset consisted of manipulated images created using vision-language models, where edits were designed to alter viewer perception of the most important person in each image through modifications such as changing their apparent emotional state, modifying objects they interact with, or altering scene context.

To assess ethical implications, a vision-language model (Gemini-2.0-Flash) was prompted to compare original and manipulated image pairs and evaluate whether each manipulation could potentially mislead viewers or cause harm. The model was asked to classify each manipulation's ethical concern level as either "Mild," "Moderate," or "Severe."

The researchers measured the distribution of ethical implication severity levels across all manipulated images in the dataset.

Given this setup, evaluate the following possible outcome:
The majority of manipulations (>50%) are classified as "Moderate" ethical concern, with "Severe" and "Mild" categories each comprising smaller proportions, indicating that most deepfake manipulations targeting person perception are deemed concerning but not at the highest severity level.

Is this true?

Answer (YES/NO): NO